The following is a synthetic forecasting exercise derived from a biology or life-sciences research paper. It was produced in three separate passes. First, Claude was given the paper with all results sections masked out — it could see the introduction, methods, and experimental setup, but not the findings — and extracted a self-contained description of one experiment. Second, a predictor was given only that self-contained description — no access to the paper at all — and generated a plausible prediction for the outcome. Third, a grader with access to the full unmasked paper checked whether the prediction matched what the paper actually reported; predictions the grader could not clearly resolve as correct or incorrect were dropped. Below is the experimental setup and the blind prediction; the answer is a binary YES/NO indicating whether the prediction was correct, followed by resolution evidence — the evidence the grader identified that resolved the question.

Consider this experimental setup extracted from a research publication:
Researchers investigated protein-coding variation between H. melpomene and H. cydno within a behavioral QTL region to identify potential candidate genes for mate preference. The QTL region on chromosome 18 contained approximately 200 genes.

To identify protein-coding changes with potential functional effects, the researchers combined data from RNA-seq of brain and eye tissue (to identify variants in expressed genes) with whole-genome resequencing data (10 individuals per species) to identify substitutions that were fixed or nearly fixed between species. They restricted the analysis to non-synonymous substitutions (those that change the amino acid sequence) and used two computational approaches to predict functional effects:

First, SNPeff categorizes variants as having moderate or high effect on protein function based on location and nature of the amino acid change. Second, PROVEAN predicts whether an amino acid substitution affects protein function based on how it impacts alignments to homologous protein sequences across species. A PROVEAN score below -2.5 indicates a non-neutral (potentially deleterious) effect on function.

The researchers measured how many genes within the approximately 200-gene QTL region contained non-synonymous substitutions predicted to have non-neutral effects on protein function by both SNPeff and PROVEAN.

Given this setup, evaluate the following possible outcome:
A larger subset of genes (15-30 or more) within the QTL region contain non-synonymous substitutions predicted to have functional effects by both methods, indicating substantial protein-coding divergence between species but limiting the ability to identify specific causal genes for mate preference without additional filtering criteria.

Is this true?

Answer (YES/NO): NO